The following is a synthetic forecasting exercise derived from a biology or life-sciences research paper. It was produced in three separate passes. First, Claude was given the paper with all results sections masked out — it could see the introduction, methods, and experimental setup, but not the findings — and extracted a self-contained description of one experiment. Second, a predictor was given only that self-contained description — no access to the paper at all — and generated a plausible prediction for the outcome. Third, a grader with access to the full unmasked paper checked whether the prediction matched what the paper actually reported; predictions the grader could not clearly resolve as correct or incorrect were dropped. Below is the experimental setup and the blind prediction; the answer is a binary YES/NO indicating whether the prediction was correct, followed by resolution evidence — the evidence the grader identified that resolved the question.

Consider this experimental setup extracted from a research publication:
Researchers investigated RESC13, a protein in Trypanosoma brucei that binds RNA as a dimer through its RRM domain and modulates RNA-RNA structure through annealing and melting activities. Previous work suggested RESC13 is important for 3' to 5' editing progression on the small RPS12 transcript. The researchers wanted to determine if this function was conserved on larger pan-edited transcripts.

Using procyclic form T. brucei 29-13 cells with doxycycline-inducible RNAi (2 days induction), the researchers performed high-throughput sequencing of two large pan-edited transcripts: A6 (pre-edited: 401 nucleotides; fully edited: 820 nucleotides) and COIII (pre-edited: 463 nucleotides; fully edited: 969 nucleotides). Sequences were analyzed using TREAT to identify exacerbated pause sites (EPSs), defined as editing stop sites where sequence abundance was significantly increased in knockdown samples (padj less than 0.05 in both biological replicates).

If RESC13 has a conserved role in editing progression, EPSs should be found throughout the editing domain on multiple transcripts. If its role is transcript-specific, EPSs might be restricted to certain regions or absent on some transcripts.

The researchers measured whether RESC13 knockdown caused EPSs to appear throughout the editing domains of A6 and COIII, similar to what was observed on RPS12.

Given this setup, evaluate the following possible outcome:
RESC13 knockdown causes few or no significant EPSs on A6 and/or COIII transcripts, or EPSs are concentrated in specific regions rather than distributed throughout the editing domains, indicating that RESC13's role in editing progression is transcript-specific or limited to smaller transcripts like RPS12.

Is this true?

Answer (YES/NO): NO